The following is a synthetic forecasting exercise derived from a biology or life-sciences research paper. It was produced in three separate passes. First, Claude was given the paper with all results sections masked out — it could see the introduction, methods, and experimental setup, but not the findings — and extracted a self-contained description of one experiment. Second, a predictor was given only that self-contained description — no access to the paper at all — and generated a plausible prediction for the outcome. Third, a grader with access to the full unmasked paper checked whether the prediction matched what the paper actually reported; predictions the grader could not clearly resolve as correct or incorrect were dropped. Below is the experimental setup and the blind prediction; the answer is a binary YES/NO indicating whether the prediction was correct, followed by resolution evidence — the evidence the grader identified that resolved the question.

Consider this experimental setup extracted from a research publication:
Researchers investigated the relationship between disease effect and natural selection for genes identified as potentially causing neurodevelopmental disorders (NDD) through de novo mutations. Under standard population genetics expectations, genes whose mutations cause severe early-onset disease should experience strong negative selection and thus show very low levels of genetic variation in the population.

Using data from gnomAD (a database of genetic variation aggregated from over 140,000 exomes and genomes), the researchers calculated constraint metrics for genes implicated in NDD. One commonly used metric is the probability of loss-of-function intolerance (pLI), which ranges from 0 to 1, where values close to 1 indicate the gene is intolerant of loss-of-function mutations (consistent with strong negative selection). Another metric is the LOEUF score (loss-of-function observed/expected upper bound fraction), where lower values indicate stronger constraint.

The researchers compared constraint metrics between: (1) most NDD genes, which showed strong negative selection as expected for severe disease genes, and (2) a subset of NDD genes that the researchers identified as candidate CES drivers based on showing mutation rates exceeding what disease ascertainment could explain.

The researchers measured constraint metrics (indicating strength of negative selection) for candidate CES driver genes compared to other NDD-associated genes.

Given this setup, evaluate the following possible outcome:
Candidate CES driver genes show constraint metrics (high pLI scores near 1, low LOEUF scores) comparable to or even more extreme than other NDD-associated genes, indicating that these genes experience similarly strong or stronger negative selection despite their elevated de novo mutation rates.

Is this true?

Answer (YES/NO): NO